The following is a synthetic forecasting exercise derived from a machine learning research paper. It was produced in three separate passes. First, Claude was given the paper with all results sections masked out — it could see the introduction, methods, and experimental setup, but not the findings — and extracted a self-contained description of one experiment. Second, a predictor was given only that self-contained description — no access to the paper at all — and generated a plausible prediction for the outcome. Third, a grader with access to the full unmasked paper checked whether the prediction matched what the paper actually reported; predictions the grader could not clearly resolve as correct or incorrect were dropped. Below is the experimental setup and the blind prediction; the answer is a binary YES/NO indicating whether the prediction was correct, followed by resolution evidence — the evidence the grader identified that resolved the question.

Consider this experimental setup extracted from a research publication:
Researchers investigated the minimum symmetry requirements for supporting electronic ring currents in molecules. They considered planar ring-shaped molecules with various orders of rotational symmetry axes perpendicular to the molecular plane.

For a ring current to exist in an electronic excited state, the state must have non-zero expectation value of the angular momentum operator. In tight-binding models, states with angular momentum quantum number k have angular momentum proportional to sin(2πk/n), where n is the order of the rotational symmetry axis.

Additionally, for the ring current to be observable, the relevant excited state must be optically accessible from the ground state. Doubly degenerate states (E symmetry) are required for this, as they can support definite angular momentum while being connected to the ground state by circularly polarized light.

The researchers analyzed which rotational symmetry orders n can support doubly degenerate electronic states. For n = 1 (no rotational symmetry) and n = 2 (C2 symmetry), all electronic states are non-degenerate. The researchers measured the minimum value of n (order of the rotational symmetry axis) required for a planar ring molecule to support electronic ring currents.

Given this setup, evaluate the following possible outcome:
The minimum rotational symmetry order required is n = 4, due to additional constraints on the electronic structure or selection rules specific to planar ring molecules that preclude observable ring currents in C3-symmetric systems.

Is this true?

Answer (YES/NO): NO